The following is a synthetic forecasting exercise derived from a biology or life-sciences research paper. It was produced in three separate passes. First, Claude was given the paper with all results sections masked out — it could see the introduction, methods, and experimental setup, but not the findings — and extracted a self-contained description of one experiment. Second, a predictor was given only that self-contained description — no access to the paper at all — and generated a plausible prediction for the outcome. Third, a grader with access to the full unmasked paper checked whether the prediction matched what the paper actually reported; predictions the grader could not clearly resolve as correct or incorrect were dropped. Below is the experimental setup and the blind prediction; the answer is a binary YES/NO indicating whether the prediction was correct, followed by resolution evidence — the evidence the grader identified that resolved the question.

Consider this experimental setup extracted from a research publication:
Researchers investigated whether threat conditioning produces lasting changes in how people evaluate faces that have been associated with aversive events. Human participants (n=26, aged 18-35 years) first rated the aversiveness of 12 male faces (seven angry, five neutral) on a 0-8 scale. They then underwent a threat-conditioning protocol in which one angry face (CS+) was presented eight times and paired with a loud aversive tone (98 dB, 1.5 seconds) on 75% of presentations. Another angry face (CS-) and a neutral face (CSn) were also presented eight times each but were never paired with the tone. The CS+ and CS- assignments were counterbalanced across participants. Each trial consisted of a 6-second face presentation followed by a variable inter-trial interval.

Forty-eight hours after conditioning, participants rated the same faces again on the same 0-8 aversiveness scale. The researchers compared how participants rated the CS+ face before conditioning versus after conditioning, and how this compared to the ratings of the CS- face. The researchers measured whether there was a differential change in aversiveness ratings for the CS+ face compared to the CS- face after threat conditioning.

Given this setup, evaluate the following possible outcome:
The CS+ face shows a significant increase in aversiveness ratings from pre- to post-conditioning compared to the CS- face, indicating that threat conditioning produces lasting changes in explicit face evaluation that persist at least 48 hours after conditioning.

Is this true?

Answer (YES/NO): YES